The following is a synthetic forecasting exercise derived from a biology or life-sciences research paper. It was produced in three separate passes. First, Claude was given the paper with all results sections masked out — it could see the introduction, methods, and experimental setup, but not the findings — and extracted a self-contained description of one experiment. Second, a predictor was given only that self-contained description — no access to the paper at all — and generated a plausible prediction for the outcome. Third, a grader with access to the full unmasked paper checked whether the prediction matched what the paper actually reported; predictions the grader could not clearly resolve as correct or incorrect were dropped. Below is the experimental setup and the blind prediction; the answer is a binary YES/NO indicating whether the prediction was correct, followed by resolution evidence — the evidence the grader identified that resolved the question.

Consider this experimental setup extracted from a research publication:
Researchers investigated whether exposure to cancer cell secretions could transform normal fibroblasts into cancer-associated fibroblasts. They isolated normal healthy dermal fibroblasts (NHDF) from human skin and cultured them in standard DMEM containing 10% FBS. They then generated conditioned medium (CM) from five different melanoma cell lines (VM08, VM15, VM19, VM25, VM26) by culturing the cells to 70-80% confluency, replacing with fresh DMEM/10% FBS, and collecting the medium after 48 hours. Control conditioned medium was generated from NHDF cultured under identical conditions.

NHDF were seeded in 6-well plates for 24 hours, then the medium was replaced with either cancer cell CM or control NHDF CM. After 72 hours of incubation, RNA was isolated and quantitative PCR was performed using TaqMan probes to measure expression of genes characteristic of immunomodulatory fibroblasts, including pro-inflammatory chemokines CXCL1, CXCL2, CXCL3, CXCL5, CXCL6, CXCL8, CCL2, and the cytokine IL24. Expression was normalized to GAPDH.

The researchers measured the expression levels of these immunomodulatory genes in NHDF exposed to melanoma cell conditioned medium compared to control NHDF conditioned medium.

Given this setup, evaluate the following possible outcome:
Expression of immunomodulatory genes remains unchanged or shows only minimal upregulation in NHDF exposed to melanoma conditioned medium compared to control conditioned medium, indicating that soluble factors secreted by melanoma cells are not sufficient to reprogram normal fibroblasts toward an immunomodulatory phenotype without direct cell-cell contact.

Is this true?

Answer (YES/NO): NO